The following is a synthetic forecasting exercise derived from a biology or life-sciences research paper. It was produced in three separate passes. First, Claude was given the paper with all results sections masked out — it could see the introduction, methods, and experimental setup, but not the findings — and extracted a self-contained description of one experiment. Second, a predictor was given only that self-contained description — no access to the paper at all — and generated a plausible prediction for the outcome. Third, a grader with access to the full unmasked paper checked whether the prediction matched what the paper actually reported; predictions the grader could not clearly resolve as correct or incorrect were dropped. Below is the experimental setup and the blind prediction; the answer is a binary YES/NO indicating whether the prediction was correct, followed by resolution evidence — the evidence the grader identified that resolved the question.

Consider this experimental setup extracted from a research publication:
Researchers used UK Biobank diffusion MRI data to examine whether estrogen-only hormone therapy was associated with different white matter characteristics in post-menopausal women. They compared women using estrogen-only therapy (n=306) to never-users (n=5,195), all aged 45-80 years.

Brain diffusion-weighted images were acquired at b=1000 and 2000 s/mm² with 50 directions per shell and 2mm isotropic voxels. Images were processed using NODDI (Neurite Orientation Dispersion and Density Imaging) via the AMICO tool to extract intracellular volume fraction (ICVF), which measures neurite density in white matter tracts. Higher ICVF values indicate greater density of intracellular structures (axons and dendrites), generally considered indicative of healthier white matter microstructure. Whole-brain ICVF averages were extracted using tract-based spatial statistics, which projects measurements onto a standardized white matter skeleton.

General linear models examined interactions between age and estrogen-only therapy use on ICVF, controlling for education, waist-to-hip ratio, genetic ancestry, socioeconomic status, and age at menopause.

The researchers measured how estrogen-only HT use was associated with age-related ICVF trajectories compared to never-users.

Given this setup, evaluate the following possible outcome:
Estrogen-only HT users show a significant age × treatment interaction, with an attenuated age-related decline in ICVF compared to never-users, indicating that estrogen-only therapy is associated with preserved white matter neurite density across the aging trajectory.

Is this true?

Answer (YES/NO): NO